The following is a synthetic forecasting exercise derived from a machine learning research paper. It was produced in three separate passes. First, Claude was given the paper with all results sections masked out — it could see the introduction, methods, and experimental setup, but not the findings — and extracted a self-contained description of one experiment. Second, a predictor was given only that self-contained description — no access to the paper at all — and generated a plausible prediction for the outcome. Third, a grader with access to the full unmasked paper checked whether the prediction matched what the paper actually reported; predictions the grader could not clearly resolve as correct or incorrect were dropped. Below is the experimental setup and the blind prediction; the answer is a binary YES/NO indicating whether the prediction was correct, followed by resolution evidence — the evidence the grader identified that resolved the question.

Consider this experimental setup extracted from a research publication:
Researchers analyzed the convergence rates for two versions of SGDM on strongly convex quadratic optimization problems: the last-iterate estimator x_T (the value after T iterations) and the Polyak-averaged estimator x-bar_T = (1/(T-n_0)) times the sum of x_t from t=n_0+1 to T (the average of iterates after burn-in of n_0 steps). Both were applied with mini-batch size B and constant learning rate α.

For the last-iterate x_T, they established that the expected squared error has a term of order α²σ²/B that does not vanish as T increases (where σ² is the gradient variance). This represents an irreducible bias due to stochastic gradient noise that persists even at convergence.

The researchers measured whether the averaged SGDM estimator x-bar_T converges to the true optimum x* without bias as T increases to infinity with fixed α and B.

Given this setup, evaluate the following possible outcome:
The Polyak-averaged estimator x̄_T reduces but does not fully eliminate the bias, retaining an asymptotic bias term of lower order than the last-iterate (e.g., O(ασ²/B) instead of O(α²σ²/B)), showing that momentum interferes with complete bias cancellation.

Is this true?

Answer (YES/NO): NO